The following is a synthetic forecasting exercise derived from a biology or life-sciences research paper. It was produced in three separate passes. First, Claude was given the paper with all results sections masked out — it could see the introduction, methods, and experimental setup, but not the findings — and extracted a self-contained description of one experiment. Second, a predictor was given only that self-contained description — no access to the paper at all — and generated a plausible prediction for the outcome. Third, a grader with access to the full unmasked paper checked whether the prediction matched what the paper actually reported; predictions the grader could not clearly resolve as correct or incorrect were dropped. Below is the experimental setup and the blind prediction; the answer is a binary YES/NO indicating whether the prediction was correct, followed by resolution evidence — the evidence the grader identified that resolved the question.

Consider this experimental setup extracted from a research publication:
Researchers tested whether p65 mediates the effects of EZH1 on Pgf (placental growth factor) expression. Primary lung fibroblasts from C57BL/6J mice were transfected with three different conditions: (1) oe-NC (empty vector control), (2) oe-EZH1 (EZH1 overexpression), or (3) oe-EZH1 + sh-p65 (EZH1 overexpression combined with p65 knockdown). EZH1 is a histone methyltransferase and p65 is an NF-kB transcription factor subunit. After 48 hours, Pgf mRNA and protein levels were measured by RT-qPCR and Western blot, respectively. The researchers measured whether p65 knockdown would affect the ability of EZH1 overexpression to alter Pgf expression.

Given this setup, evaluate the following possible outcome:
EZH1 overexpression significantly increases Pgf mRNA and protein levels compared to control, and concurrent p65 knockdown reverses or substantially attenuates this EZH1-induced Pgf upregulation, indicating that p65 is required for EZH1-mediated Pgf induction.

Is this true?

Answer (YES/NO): YES